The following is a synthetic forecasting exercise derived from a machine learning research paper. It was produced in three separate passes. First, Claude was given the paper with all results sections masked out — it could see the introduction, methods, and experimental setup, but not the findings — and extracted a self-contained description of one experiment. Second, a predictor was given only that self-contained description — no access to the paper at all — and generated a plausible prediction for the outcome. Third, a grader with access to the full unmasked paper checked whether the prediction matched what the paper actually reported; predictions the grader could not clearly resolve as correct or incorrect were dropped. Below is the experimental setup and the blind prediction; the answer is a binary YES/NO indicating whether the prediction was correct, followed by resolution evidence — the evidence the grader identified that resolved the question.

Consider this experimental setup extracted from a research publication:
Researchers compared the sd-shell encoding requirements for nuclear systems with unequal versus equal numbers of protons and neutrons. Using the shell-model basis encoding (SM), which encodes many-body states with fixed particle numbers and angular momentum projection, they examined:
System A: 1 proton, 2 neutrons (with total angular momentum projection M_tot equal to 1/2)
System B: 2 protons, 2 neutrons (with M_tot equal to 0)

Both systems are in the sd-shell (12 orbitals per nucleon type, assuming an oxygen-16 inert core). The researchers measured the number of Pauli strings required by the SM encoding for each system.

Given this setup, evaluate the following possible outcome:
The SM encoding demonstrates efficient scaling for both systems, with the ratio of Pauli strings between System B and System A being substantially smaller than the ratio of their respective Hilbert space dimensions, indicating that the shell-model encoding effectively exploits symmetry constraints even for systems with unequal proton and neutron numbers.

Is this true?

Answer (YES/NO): NO